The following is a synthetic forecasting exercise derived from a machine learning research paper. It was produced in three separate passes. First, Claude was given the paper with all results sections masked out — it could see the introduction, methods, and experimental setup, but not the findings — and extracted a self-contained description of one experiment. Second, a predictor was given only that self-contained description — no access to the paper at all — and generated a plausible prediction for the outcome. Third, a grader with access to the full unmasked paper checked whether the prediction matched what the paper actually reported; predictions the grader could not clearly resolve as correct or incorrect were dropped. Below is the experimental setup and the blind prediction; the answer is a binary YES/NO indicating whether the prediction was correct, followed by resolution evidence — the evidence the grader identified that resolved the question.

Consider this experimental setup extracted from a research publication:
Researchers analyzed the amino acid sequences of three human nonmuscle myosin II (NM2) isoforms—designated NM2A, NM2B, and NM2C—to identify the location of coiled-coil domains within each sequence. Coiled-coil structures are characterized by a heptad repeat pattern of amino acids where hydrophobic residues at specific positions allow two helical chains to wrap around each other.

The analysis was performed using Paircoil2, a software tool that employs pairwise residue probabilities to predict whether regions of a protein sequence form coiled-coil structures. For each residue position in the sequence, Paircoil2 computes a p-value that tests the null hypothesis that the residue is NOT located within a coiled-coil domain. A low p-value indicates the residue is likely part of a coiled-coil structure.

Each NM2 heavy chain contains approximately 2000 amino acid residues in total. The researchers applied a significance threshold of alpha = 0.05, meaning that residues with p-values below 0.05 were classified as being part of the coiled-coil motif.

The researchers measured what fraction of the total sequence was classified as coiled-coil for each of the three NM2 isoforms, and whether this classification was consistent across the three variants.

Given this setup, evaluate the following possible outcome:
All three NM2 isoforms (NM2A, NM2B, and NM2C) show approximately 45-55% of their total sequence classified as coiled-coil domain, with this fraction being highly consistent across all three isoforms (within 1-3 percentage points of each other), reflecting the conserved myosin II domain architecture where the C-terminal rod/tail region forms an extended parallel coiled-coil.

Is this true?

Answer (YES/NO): YES